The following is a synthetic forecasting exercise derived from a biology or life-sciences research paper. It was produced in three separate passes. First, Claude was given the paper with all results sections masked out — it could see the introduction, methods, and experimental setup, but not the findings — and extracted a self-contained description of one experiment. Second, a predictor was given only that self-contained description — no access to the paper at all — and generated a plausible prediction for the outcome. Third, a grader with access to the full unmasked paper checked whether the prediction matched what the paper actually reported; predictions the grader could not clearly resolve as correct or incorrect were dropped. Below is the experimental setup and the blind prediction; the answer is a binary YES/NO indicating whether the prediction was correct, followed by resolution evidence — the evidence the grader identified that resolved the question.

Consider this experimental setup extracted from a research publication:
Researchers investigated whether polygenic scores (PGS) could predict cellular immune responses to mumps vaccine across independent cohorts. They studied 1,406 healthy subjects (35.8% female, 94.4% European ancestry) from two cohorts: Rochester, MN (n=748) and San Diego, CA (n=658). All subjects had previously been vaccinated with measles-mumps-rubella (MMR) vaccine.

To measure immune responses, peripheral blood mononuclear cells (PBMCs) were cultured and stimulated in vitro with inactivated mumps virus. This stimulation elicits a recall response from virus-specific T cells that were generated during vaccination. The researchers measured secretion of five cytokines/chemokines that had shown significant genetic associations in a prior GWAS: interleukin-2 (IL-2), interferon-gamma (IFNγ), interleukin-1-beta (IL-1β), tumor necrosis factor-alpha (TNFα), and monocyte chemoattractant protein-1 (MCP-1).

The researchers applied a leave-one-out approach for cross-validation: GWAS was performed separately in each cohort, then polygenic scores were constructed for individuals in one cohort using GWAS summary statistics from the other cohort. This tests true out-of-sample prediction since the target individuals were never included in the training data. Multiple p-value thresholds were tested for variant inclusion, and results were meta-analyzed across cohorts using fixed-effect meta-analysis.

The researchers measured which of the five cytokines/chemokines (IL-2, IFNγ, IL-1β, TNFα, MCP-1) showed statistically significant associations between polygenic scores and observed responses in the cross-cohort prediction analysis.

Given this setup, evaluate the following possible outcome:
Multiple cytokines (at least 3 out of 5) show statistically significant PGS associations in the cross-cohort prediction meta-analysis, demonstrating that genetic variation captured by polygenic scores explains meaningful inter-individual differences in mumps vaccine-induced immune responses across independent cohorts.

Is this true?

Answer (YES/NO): YES